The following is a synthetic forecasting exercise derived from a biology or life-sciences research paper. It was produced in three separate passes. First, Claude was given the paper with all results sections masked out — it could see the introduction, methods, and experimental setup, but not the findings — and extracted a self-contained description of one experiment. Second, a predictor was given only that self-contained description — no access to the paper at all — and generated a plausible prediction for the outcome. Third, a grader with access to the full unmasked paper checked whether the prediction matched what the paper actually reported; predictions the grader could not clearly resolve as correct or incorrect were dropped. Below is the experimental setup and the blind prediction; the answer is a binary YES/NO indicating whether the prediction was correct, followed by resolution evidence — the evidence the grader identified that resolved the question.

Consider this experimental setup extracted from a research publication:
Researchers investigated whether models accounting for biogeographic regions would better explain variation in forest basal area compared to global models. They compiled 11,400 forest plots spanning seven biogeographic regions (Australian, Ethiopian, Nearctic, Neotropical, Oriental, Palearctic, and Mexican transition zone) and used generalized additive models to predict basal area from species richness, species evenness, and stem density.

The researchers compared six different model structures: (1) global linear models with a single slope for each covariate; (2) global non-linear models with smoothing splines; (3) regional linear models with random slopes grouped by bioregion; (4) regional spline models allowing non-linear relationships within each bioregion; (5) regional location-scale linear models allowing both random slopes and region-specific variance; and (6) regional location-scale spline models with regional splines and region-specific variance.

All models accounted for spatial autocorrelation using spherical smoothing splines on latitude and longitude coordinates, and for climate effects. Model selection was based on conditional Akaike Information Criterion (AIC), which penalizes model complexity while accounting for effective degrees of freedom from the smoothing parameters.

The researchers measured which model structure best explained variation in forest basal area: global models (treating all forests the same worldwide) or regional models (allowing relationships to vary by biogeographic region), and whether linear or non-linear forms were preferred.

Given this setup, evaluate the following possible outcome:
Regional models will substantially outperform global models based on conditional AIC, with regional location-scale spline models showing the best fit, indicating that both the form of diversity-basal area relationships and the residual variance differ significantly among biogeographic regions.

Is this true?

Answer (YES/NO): YES